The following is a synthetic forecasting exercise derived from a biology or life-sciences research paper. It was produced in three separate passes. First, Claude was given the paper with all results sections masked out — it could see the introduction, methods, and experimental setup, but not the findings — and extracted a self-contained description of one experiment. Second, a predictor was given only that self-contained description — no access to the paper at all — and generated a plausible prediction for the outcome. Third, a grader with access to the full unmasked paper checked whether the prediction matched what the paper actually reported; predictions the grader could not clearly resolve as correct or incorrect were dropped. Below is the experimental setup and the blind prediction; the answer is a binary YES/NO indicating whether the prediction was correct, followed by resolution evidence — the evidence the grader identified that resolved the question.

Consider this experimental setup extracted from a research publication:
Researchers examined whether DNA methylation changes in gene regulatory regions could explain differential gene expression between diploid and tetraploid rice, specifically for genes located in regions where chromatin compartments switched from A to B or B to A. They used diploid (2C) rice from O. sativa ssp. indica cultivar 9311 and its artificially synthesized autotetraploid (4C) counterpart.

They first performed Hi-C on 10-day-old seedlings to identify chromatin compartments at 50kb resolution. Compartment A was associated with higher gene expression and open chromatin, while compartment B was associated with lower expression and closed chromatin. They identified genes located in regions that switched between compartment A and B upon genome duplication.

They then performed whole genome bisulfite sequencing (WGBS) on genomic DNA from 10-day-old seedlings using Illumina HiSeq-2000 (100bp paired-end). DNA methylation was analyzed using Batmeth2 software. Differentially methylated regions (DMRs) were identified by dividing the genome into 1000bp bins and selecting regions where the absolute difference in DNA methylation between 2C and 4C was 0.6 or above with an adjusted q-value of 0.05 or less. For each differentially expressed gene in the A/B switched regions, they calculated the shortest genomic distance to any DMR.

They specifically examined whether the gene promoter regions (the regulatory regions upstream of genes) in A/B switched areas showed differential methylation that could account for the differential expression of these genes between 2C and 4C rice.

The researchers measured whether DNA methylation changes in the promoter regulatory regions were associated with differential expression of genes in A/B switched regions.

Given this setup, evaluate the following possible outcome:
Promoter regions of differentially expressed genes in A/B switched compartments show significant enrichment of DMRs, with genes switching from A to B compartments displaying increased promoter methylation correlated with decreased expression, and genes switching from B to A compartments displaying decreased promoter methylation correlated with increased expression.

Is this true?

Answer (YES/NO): NO